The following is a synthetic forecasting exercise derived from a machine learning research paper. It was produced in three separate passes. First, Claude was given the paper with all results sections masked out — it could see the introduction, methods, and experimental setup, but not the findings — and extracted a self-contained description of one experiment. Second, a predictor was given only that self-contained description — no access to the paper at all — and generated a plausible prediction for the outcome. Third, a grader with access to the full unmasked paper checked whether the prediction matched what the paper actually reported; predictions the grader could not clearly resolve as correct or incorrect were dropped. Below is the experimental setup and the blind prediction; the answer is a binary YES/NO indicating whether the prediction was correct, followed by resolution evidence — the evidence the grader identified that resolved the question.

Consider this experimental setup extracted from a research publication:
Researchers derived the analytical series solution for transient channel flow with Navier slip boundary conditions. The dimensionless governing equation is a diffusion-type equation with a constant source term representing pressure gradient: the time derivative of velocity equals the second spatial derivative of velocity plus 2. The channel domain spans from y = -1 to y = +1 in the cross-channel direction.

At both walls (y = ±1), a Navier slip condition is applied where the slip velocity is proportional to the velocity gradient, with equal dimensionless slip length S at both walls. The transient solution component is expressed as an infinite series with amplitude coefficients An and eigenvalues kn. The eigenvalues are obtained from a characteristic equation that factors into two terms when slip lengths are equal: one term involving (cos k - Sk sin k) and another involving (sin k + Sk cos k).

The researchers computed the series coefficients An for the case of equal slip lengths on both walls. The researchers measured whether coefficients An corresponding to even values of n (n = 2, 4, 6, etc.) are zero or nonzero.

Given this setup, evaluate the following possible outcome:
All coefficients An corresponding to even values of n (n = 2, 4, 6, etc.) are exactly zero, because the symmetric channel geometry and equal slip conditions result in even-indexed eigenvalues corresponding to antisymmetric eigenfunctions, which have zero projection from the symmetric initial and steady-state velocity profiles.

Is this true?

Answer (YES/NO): YES